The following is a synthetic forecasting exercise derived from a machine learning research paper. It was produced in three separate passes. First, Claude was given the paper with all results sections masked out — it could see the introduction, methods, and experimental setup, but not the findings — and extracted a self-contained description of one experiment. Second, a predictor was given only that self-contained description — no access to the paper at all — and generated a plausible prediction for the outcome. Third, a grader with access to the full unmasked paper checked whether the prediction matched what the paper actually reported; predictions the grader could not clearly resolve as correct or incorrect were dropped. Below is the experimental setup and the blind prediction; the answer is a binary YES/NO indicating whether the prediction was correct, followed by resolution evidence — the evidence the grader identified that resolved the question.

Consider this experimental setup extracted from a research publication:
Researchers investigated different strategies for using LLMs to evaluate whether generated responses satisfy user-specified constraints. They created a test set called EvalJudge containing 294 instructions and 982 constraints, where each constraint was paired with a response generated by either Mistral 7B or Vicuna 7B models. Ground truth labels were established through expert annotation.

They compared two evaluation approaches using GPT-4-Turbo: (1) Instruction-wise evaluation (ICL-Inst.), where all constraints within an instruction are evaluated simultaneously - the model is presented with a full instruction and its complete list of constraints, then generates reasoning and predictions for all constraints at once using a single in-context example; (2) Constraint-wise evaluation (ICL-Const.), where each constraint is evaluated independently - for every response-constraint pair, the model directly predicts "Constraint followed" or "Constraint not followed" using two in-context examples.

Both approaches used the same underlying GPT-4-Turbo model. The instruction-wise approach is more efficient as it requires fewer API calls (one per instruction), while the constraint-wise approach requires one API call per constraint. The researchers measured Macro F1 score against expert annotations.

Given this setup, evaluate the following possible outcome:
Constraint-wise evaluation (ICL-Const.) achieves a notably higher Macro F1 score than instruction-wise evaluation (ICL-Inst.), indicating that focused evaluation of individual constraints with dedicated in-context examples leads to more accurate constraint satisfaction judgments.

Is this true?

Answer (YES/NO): YES